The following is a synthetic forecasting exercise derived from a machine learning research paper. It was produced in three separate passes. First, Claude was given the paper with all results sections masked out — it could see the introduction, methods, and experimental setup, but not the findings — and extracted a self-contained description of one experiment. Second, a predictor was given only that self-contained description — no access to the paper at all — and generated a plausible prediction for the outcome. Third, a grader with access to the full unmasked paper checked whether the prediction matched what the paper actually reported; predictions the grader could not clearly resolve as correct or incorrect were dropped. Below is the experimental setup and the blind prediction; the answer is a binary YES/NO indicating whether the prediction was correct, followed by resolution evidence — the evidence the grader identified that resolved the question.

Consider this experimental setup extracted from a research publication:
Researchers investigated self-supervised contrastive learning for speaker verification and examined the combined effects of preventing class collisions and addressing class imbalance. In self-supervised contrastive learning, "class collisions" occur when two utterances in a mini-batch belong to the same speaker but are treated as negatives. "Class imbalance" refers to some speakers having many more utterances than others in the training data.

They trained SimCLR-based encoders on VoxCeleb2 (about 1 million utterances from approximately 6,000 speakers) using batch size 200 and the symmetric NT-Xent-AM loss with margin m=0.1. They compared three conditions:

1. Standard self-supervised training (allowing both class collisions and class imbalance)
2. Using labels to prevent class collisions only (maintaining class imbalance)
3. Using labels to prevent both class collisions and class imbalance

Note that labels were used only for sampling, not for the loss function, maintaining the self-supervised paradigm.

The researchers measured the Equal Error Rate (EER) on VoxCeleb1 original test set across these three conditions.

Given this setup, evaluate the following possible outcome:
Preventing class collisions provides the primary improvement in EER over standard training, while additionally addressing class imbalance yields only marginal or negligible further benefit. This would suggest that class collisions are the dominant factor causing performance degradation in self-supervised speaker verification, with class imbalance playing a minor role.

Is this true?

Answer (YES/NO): NO